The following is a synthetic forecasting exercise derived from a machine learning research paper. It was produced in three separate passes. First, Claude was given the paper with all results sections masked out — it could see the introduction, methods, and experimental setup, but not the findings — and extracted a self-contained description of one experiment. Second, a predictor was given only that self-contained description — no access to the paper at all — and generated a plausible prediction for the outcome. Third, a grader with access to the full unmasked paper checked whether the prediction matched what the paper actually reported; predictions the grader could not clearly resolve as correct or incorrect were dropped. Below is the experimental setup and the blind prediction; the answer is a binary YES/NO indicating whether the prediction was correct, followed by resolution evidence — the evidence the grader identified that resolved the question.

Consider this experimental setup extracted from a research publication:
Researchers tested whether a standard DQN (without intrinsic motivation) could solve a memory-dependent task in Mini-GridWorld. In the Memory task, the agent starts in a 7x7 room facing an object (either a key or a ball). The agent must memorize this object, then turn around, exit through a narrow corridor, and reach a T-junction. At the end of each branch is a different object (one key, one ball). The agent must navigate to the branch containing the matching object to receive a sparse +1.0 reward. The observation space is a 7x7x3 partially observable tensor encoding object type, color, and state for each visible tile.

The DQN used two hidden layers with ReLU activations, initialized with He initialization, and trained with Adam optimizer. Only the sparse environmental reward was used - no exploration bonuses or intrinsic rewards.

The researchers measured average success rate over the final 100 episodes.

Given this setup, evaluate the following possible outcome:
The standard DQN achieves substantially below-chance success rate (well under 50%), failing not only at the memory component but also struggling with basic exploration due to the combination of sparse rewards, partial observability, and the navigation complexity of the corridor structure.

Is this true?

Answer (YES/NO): NO